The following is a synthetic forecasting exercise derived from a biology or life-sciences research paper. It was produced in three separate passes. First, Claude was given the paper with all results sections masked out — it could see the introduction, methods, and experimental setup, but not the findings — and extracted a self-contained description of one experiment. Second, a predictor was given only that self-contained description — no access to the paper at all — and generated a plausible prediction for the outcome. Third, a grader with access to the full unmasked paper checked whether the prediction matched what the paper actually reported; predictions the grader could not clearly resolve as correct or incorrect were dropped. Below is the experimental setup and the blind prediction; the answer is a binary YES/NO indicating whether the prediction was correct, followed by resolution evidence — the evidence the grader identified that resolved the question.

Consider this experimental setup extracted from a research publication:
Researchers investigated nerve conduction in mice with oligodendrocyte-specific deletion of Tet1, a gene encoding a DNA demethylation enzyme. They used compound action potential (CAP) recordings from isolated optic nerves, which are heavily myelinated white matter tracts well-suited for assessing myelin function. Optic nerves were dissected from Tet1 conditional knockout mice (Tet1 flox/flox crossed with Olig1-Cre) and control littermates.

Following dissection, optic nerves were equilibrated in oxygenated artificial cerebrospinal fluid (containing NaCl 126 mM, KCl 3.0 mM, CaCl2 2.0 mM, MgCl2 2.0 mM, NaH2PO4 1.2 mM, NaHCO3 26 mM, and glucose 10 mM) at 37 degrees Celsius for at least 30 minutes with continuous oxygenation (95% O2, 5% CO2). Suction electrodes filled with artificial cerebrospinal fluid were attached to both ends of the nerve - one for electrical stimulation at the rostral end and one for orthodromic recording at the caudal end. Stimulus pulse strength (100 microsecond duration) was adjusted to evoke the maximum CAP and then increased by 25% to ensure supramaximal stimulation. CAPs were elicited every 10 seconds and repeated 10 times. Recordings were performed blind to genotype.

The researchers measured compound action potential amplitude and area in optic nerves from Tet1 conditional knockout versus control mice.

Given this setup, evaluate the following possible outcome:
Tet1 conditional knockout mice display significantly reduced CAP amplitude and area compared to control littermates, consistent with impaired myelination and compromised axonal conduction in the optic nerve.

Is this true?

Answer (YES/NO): YES